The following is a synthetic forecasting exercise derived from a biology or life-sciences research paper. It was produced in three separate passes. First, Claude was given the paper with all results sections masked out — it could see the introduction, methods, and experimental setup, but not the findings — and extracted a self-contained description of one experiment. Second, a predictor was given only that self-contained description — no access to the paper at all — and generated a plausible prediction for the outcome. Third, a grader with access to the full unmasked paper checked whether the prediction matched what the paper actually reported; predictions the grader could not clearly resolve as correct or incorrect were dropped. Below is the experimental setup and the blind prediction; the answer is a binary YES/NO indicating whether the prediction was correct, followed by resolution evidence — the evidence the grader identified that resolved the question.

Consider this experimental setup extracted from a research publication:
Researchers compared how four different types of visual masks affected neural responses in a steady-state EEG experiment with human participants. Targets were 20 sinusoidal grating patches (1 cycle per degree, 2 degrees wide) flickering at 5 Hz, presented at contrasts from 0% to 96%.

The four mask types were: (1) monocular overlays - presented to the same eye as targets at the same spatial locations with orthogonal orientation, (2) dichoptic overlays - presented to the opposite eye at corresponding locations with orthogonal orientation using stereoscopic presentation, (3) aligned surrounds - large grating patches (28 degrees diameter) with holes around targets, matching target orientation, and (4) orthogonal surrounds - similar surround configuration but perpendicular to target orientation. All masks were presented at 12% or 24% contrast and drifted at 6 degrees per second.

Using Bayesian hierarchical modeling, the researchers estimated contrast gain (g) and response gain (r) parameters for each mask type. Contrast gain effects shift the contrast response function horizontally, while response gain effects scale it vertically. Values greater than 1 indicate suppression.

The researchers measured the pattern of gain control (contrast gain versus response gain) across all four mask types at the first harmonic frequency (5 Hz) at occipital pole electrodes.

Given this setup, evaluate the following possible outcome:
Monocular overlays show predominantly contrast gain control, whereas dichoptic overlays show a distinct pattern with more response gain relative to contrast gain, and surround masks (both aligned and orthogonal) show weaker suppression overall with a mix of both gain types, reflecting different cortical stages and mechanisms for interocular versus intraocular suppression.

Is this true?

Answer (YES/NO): NO